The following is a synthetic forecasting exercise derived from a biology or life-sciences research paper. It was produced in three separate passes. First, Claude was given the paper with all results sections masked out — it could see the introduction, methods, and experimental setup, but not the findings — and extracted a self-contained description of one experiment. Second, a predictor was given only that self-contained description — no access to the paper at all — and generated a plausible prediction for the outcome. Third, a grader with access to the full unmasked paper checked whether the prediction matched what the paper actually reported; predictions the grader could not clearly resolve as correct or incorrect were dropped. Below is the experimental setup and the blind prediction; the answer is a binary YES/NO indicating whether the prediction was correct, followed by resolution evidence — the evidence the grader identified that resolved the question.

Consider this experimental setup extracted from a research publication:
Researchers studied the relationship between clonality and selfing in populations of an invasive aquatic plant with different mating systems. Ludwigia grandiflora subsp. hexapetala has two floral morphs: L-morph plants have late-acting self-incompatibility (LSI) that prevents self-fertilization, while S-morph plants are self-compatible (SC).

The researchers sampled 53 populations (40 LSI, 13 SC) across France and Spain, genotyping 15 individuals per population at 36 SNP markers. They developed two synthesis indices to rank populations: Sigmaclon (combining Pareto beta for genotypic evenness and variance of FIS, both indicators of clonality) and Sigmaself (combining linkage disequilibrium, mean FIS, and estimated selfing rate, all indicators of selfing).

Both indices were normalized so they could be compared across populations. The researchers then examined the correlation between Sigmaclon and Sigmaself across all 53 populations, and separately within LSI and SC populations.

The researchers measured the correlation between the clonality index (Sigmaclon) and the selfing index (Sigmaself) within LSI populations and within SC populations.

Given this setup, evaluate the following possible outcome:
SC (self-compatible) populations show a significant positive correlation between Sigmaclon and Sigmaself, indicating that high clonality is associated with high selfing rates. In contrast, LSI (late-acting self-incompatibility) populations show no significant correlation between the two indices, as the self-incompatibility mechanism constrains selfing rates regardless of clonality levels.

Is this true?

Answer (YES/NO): NO